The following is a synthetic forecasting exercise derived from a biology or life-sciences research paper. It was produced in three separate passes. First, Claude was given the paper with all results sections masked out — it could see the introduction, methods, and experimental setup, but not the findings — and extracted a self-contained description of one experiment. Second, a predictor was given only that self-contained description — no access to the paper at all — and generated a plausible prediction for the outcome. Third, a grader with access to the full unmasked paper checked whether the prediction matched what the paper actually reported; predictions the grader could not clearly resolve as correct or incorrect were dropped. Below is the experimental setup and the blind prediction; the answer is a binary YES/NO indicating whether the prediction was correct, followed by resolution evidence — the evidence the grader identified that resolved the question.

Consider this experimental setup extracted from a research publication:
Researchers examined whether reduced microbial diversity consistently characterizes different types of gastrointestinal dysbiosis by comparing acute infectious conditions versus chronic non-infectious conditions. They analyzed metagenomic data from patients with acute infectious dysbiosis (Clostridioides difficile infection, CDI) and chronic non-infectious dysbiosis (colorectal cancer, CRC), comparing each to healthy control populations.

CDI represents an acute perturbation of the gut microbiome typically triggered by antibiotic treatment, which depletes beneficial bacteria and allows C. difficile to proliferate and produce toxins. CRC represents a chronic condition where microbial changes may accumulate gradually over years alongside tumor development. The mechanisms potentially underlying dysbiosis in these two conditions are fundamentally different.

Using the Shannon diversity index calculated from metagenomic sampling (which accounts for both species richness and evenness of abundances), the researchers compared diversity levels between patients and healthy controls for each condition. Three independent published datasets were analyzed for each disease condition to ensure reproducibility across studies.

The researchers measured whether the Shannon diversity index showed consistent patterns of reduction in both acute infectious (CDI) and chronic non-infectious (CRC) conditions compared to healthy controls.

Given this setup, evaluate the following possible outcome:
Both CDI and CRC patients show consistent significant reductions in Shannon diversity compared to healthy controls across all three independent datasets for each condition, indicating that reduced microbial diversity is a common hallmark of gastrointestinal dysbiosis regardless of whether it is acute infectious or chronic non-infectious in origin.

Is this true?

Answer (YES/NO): NO